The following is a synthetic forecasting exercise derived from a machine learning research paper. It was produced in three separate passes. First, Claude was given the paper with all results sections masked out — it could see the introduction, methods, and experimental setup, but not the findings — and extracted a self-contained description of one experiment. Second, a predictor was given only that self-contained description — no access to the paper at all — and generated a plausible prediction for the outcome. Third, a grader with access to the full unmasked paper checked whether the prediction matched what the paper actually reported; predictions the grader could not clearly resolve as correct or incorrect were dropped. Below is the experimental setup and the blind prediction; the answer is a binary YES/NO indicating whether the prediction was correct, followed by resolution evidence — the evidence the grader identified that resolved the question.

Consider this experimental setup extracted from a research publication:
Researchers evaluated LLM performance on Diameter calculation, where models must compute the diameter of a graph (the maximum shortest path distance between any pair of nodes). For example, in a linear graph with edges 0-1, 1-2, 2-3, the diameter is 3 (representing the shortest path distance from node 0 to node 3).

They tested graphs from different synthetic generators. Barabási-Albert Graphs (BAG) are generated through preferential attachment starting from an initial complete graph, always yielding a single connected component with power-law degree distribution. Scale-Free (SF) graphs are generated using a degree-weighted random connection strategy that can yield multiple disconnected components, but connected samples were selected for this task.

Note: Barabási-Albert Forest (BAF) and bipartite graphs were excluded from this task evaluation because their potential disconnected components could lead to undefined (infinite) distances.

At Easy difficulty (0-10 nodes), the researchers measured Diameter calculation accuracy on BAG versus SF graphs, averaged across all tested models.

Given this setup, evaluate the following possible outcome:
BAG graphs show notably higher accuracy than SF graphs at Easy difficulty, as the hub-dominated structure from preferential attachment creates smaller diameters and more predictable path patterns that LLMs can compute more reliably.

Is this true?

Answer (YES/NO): NO